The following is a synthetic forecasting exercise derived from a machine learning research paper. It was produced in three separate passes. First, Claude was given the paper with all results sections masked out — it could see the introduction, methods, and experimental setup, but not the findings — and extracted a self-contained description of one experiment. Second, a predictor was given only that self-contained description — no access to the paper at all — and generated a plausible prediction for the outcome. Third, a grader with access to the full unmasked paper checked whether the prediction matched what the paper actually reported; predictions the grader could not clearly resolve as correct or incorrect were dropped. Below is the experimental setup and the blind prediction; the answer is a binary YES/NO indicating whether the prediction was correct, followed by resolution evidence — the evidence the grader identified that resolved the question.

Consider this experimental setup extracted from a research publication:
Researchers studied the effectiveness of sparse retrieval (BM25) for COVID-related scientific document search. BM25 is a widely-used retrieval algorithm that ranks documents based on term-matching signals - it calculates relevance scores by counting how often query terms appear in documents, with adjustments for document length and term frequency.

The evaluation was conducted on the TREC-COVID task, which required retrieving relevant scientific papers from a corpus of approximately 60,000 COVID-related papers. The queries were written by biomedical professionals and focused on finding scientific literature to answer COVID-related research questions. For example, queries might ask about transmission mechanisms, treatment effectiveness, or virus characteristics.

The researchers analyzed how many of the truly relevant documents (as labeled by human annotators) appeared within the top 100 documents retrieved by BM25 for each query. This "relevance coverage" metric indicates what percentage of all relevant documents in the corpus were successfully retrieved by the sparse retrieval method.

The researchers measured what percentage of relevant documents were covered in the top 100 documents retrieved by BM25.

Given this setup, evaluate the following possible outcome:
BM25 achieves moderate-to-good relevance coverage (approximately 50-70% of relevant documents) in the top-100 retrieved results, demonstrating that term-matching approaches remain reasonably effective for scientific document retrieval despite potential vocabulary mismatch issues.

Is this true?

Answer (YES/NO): NO